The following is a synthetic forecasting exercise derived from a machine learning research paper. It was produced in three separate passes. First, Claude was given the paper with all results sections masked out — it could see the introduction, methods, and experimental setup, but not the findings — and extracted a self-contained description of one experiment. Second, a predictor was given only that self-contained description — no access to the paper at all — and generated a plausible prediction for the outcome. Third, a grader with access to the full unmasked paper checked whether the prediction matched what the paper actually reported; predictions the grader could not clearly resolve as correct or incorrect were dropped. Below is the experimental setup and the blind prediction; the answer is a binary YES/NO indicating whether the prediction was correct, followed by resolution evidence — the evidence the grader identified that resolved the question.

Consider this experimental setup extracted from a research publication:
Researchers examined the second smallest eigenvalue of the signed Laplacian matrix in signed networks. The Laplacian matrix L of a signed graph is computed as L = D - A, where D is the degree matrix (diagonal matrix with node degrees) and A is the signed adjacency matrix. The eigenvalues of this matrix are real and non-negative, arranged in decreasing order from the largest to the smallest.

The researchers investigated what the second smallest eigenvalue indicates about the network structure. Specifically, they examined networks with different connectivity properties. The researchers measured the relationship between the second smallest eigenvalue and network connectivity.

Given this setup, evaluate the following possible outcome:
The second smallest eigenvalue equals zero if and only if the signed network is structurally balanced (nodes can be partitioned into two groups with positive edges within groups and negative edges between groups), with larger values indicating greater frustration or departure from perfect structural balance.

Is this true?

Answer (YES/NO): NO